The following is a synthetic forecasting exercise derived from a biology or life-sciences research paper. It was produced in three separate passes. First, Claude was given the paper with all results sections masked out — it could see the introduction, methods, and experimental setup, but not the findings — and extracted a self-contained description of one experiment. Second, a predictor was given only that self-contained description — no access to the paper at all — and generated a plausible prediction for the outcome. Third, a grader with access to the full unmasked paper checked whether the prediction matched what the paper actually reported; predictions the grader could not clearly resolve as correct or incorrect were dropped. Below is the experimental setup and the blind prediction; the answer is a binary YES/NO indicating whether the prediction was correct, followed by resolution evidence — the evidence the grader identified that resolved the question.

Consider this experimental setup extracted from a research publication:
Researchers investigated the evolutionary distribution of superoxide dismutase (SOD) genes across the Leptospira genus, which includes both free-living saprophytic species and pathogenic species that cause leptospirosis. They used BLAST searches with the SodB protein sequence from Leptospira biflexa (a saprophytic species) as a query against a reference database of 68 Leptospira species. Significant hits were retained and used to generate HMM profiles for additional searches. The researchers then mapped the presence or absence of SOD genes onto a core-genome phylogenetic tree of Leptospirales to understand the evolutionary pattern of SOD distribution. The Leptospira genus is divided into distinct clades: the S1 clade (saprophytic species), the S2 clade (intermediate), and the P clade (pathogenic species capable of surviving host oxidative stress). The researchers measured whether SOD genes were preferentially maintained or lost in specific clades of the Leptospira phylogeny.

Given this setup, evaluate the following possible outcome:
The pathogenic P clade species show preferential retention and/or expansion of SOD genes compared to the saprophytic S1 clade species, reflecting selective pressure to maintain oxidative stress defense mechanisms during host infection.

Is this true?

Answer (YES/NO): NO